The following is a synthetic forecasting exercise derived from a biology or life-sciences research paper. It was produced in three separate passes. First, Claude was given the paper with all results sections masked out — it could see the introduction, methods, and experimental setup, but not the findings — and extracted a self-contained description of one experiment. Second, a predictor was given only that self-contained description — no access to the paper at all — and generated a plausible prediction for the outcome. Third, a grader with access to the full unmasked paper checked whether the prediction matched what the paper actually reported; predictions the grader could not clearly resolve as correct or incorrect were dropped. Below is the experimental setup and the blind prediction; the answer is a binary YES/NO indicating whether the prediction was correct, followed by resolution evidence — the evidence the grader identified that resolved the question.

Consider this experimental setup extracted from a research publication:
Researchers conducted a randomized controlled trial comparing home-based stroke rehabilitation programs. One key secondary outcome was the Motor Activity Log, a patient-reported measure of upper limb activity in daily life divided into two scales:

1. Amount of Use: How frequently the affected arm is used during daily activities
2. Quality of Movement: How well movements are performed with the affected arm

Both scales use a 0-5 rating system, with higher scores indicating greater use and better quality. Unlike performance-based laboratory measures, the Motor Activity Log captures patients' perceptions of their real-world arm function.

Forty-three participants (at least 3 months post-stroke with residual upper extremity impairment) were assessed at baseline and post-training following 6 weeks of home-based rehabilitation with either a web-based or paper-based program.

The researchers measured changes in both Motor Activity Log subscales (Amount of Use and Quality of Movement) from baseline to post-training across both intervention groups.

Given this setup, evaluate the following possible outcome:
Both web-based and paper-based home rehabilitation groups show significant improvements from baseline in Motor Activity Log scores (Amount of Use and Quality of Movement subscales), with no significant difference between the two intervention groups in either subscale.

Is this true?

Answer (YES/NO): NO